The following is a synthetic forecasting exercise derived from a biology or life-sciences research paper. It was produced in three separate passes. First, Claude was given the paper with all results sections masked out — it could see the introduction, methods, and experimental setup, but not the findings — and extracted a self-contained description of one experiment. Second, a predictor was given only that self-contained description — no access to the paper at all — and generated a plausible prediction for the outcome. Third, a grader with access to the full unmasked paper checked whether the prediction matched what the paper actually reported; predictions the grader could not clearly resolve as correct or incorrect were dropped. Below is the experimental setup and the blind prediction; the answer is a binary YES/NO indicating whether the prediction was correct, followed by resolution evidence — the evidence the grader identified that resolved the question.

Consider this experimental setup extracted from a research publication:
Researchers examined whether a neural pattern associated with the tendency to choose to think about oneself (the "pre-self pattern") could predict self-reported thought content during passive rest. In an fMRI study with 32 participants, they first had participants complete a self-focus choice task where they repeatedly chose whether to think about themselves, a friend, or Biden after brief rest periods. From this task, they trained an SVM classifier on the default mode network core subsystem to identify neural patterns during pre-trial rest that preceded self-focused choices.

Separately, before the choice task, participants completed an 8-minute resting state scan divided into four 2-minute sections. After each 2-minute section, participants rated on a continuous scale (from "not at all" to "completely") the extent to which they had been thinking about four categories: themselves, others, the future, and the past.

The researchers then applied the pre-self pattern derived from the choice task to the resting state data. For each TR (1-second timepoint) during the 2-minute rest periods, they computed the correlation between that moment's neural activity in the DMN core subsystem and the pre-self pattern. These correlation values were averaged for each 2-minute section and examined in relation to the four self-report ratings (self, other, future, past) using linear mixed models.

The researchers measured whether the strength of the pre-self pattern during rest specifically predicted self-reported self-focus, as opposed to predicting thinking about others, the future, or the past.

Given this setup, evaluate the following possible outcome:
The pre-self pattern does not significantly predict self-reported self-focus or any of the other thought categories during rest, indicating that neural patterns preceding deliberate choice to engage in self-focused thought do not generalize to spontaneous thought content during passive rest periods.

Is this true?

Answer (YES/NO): NO